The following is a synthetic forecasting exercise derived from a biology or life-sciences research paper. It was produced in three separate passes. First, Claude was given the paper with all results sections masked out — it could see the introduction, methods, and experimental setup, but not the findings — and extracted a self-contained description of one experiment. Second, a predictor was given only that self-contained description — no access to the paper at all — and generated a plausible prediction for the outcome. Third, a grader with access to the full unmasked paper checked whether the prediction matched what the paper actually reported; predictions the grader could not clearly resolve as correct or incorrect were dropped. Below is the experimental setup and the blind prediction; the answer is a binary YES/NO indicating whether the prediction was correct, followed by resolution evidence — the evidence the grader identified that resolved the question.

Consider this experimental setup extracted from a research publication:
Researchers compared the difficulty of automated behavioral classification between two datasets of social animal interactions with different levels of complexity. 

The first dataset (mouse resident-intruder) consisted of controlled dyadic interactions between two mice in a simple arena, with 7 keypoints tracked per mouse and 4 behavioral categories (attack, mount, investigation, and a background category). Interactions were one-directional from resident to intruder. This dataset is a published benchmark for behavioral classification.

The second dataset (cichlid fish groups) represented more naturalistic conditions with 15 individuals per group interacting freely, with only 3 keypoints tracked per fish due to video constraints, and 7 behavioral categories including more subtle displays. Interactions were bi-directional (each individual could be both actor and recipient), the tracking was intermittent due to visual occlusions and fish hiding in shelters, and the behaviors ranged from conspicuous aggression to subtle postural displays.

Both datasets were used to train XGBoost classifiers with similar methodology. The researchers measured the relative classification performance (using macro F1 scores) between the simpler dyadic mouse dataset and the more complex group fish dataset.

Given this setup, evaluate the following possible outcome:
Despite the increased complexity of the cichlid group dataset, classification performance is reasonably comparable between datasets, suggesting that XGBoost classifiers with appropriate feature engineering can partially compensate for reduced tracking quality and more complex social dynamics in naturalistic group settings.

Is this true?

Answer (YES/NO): NO